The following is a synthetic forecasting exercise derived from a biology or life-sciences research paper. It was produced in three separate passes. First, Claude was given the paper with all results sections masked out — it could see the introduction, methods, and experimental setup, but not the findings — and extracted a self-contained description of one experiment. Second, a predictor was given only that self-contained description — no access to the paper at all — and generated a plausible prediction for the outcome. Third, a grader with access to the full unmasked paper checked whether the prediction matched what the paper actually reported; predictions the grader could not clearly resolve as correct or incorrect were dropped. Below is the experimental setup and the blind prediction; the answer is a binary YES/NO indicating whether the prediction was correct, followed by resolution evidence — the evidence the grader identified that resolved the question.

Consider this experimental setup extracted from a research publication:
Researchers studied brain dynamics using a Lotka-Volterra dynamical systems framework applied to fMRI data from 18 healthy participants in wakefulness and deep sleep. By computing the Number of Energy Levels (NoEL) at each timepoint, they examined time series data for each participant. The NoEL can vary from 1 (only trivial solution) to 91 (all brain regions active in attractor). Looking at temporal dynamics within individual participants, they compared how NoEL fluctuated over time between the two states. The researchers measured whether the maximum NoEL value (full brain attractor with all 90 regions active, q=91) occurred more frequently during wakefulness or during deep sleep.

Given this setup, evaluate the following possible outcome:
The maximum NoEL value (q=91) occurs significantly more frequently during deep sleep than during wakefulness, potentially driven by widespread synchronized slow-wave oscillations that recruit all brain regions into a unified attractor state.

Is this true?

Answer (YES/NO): NO